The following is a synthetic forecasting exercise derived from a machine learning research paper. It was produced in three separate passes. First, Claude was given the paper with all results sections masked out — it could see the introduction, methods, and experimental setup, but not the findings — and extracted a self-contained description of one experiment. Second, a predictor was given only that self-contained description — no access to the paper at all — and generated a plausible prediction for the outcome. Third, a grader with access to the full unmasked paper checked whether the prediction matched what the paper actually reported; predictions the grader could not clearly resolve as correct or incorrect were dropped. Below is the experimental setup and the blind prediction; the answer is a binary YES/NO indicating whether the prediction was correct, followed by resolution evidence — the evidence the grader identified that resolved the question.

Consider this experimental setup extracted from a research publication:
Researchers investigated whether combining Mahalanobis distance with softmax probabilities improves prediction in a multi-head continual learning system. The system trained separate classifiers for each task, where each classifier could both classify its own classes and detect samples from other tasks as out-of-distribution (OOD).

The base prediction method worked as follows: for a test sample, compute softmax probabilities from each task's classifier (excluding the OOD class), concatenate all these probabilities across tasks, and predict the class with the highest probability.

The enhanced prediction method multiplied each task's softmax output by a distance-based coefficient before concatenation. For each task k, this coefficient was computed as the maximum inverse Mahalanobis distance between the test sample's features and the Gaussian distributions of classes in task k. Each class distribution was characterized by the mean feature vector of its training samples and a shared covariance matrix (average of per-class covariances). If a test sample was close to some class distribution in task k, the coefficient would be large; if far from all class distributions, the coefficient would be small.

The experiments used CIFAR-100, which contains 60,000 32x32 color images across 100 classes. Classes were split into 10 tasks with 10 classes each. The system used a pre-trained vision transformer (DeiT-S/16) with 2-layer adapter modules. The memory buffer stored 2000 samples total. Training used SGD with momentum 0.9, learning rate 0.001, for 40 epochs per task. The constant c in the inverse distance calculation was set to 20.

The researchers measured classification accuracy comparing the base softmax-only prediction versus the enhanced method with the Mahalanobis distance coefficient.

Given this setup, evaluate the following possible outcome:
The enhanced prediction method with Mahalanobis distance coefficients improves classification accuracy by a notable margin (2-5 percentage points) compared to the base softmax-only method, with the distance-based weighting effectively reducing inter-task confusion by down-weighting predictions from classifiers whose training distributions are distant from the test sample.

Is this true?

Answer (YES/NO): YES